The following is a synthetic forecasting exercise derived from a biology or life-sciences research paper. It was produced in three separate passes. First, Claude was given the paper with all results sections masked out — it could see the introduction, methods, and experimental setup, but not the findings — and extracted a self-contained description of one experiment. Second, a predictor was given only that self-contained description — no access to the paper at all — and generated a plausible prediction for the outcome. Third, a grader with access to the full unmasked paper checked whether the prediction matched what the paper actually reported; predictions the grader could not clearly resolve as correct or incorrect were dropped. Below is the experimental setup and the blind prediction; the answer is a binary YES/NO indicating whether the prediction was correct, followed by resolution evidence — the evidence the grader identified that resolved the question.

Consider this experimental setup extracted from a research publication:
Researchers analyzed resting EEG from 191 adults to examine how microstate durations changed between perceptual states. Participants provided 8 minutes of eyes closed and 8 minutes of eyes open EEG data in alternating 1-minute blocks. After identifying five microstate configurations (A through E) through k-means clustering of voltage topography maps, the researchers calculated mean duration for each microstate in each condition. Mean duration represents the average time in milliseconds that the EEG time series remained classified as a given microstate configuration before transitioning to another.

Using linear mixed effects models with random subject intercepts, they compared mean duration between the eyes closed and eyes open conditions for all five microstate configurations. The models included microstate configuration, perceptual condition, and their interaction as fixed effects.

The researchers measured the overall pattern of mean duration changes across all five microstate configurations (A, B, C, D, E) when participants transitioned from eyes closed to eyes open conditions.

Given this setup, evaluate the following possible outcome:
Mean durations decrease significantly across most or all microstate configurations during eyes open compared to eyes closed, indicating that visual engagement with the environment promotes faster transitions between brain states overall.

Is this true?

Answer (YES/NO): NO